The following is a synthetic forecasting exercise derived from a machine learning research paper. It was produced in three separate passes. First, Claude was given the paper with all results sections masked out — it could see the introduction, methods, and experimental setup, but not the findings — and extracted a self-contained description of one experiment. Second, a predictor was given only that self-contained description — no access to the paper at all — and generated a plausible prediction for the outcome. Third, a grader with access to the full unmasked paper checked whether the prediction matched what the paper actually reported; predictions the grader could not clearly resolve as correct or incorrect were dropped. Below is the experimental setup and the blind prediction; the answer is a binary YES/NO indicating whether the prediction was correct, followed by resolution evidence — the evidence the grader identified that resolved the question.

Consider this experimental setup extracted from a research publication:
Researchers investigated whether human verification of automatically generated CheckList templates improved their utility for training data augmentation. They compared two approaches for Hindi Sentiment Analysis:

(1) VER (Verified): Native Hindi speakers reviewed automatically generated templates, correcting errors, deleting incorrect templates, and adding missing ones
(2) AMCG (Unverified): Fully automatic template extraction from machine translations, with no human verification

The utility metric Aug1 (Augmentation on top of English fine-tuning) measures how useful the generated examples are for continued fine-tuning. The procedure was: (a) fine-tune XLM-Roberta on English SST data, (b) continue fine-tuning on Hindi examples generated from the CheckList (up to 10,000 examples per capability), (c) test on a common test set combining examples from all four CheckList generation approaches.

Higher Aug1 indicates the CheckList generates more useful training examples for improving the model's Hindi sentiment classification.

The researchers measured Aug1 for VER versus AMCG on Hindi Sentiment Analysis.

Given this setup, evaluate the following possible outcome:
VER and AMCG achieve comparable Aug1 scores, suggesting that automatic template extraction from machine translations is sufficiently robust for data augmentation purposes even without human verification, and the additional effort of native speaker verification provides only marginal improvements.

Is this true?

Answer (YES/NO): YES